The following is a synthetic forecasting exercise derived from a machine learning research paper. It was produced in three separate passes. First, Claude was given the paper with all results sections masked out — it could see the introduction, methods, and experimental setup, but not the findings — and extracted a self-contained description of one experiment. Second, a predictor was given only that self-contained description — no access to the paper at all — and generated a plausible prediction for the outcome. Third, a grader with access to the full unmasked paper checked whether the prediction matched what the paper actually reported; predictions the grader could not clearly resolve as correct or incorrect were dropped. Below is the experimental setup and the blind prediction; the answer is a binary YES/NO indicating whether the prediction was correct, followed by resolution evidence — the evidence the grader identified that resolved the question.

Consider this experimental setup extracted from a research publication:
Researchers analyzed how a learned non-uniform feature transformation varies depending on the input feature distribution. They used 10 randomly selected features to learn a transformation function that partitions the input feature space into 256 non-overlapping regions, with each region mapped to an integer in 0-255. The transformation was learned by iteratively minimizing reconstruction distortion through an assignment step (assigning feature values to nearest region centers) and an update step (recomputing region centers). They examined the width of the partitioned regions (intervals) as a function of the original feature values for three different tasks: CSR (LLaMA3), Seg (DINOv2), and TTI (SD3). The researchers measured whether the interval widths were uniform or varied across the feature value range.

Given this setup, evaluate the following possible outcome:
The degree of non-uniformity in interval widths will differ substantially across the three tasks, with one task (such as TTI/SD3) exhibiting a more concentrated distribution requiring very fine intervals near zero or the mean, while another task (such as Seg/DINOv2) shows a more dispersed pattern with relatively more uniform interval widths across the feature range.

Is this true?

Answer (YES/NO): NO